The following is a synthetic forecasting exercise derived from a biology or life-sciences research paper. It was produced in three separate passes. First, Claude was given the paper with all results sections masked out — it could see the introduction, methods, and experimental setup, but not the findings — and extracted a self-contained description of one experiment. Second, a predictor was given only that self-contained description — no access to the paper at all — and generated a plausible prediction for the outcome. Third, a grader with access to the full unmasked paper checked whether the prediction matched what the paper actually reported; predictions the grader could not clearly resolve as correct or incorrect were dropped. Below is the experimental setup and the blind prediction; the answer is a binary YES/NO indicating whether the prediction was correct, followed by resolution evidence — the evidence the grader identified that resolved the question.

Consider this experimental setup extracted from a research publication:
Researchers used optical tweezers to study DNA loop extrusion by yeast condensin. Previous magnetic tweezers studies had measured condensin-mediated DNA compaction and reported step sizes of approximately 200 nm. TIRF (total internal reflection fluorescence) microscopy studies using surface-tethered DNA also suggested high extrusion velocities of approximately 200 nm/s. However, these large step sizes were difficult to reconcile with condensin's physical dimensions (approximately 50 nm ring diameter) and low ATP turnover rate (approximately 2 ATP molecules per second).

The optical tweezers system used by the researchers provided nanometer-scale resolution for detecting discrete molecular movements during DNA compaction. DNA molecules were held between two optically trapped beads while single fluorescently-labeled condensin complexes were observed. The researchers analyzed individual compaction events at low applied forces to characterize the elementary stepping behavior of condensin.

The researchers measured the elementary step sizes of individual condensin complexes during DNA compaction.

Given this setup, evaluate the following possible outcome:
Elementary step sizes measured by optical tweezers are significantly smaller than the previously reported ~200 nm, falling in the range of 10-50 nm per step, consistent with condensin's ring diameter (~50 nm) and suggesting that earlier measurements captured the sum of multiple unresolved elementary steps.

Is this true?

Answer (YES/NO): YES